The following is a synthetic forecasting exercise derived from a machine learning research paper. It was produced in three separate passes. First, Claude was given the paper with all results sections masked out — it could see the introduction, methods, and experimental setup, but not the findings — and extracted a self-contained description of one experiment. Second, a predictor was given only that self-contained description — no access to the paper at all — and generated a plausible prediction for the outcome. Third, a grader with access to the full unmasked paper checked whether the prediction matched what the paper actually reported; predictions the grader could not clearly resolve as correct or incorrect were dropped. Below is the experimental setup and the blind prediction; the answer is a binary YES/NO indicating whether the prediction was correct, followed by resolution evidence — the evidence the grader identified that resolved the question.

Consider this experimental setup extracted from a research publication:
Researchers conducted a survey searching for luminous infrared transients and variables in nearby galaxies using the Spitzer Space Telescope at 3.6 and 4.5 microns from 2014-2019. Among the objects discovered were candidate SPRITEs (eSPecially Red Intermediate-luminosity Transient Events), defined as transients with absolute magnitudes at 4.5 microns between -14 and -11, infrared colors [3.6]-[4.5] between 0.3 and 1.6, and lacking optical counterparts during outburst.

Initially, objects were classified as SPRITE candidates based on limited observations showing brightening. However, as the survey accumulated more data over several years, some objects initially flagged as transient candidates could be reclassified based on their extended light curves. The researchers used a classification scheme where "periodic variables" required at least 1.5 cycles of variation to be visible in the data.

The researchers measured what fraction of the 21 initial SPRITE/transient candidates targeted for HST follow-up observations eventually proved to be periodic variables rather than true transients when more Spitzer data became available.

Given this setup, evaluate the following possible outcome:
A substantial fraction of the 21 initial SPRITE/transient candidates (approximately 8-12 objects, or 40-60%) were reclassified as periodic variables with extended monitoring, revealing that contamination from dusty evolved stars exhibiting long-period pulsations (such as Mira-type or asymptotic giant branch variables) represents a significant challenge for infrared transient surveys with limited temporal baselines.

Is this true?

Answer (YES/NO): YES